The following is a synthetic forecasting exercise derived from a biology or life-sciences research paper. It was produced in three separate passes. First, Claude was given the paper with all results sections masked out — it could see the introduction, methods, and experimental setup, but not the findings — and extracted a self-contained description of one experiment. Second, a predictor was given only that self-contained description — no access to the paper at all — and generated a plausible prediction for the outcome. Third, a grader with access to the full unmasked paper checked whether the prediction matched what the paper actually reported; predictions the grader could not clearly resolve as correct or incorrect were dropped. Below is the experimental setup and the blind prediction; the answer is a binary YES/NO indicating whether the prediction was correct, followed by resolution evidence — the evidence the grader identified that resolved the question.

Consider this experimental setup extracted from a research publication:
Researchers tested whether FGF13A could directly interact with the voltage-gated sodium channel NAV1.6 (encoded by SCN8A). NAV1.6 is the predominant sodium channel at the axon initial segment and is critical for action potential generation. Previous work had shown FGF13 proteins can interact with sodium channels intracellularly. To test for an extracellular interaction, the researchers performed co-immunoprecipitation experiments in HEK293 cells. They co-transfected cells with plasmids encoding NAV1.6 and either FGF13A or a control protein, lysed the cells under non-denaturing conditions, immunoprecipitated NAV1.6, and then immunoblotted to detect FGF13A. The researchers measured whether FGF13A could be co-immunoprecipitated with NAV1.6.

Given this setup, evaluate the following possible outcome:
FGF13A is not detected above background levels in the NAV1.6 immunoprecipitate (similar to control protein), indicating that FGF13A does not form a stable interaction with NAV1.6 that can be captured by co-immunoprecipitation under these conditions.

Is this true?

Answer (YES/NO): NO